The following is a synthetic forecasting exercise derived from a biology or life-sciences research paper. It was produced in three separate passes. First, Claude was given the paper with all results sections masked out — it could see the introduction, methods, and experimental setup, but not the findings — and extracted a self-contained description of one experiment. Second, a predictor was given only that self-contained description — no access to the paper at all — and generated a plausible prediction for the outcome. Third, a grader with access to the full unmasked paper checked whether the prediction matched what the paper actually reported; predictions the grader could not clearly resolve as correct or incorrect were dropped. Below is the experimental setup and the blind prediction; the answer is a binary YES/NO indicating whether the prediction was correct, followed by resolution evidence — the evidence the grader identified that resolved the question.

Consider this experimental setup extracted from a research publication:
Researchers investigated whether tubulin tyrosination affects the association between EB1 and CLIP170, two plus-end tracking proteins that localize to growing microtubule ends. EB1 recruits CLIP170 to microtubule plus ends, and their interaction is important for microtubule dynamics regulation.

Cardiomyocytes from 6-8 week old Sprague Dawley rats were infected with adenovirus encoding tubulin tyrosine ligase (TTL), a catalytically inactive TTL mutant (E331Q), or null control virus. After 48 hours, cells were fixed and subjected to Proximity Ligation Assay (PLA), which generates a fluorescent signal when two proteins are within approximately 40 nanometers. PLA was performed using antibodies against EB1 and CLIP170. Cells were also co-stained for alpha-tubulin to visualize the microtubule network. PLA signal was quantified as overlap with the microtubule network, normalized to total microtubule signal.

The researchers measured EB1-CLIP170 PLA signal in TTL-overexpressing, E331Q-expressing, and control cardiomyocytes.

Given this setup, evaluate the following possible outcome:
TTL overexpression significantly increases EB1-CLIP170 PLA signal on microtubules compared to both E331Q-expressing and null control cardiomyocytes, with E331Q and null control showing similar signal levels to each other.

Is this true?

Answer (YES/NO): YES